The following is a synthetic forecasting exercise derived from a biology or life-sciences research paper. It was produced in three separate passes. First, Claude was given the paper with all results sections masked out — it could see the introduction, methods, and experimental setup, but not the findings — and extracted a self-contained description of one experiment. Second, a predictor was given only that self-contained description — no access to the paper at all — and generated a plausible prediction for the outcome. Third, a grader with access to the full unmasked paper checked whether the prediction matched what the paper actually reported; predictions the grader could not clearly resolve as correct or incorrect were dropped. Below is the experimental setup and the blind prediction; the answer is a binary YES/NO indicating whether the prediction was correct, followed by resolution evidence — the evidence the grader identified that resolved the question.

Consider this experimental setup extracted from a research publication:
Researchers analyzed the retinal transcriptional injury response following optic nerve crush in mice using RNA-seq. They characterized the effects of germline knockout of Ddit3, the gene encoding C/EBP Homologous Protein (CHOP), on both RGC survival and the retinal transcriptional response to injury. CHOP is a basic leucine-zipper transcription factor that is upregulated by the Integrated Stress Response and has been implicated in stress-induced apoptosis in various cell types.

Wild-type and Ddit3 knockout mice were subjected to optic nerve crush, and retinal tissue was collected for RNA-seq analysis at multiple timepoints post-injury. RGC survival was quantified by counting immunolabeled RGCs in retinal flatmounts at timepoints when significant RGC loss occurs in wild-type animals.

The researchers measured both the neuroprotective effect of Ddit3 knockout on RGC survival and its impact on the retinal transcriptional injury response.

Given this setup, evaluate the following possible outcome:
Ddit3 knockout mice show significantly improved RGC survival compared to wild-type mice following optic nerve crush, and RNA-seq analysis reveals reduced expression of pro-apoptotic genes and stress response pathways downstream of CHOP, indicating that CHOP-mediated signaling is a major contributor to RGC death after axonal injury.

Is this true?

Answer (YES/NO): NO